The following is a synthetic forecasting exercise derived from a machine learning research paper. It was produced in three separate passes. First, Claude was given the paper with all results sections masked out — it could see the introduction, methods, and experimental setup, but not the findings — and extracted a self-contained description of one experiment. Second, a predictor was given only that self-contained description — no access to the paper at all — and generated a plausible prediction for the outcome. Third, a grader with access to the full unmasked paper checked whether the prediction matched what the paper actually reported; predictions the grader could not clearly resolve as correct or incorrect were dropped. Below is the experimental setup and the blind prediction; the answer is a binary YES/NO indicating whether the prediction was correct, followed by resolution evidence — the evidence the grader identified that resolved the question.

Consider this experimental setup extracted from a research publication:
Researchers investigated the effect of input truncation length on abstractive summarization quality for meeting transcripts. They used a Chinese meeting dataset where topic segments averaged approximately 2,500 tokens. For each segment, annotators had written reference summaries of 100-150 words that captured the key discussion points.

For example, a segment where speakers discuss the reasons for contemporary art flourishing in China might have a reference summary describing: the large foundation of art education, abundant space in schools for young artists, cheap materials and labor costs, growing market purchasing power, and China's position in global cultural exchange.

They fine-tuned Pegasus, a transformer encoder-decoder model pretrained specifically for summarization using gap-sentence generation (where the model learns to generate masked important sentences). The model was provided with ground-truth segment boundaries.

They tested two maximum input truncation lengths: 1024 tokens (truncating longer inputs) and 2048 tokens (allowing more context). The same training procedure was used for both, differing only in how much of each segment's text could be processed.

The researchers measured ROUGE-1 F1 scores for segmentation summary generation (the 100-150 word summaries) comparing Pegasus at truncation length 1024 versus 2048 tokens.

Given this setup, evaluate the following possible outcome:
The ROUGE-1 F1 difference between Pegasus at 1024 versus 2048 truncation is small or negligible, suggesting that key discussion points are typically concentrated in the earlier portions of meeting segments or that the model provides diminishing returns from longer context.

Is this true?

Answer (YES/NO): YES